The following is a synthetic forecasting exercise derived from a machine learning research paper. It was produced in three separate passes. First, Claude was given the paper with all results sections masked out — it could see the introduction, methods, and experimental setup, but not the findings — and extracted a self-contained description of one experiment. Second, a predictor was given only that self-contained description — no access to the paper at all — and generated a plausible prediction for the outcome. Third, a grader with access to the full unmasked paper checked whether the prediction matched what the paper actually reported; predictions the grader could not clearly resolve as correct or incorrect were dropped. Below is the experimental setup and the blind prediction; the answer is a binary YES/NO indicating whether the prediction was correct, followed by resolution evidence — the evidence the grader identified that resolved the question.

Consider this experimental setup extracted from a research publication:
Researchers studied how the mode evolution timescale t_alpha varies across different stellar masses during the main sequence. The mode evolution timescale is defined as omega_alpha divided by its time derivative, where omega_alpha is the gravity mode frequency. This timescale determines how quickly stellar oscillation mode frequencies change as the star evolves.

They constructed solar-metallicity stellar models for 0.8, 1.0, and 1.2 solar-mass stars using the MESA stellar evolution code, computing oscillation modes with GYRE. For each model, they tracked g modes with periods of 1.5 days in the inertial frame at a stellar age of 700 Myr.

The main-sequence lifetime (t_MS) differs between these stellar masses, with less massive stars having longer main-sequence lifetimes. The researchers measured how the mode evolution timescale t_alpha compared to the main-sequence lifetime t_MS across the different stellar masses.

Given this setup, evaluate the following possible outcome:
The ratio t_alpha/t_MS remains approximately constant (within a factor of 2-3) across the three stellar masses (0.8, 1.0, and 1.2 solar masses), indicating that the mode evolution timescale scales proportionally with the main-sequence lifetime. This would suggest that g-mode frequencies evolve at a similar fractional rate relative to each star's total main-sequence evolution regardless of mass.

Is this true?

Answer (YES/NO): NO